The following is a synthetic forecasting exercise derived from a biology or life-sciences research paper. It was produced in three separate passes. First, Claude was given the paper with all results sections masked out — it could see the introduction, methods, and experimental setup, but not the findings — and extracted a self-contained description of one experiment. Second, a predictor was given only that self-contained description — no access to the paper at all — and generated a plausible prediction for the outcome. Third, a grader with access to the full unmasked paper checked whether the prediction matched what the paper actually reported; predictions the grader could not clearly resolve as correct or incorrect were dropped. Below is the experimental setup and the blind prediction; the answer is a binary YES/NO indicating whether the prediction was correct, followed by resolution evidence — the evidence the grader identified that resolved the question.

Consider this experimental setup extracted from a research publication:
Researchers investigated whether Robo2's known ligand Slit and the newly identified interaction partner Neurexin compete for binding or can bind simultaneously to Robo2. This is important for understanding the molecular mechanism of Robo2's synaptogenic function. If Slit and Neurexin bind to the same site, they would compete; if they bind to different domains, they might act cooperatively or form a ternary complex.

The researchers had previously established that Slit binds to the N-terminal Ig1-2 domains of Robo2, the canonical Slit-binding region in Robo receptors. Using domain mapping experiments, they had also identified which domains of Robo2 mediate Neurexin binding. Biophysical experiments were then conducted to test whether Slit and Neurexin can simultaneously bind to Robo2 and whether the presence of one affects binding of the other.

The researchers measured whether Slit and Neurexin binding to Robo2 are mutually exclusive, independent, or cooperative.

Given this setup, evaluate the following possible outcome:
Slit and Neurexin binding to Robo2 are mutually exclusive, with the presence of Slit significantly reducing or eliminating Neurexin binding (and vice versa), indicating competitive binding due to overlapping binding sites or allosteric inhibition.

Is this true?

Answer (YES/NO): NO